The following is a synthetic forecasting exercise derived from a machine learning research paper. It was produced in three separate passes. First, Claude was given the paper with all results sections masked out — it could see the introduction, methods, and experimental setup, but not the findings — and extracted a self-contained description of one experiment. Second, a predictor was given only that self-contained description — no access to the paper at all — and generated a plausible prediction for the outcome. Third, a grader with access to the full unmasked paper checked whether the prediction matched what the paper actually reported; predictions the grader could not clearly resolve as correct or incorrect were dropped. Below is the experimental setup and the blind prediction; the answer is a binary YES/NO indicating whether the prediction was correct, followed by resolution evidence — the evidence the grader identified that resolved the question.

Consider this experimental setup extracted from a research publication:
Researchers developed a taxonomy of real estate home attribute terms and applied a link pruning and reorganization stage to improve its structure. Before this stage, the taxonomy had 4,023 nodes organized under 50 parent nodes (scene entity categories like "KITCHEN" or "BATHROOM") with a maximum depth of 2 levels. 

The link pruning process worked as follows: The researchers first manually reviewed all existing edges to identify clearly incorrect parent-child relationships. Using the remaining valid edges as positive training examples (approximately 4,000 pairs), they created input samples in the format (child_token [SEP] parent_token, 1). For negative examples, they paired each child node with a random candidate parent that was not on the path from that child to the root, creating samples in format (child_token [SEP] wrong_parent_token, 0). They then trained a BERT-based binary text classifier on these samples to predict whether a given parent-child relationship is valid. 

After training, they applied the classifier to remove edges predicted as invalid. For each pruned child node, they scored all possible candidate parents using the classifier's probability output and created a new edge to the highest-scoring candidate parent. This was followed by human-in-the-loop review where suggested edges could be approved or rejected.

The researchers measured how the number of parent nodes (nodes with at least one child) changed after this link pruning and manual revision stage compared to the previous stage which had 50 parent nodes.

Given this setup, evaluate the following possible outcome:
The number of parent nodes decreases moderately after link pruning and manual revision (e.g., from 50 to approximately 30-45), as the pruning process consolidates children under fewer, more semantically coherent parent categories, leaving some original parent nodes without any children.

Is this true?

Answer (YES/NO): NO